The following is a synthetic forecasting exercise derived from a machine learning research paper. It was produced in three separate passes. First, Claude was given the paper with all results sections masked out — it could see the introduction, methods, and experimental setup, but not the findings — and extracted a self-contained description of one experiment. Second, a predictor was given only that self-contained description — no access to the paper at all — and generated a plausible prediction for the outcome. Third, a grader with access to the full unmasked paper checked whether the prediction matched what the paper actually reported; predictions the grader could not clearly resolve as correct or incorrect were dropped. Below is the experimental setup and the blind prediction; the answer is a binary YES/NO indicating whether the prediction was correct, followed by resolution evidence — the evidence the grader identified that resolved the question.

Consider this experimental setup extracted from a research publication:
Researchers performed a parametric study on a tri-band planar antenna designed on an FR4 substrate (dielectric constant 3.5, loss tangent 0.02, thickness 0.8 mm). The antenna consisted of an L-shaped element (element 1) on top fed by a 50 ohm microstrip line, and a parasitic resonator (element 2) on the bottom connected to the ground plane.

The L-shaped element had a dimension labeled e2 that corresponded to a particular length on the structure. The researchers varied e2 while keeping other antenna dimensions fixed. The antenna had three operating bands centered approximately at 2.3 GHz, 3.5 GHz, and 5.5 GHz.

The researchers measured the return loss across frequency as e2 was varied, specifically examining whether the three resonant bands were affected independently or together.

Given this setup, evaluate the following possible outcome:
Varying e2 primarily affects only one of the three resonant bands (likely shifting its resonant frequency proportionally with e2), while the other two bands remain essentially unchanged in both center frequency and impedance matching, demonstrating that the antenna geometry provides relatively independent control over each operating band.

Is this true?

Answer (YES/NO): NO